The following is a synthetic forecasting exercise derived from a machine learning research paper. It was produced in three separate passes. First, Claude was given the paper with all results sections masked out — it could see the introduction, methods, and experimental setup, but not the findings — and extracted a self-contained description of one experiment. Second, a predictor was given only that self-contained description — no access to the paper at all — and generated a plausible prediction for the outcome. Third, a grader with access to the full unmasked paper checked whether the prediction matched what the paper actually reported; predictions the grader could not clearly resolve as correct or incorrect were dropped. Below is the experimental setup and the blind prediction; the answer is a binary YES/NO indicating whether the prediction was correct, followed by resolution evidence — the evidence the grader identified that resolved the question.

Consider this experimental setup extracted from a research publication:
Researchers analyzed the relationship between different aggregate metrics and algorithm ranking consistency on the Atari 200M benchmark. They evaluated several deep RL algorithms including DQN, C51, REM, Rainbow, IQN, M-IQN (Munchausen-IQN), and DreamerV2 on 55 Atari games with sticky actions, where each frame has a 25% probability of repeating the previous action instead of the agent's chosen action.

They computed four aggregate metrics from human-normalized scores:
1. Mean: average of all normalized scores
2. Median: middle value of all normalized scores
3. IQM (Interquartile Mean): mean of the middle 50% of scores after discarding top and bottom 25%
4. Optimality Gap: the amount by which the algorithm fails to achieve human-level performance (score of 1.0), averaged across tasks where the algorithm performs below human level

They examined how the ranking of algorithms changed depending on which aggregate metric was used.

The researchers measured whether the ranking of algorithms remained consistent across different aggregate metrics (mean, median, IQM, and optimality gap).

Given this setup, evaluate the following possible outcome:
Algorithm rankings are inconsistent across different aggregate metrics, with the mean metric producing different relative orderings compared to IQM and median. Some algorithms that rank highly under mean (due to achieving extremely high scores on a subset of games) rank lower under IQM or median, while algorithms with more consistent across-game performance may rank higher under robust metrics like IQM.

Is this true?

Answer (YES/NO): YES